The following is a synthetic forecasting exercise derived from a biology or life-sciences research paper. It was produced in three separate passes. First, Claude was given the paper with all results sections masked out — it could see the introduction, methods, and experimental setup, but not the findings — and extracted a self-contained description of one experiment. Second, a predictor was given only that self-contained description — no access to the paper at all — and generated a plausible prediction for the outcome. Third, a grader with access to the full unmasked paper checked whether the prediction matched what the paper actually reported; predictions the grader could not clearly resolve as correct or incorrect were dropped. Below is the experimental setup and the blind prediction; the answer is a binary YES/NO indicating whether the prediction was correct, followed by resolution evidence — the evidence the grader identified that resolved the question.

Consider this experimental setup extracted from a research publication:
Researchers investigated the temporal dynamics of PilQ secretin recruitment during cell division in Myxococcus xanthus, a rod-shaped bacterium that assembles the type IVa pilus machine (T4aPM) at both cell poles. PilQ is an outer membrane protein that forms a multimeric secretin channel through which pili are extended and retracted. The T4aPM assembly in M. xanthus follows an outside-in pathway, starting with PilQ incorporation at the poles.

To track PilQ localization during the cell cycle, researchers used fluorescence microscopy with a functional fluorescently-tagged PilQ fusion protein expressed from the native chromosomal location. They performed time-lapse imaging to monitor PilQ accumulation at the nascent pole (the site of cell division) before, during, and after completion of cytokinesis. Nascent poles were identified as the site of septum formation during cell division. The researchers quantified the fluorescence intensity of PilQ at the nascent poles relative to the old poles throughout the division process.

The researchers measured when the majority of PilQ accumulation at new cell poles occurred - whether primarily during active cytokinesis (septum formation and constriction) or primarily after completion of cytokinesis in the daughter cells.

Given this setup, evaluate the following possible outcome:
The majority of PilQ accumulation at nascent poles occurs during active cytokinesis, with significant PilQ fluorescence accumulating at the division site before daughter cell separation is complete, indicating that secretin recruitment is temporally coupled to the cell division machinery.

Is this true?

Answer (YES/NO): NO